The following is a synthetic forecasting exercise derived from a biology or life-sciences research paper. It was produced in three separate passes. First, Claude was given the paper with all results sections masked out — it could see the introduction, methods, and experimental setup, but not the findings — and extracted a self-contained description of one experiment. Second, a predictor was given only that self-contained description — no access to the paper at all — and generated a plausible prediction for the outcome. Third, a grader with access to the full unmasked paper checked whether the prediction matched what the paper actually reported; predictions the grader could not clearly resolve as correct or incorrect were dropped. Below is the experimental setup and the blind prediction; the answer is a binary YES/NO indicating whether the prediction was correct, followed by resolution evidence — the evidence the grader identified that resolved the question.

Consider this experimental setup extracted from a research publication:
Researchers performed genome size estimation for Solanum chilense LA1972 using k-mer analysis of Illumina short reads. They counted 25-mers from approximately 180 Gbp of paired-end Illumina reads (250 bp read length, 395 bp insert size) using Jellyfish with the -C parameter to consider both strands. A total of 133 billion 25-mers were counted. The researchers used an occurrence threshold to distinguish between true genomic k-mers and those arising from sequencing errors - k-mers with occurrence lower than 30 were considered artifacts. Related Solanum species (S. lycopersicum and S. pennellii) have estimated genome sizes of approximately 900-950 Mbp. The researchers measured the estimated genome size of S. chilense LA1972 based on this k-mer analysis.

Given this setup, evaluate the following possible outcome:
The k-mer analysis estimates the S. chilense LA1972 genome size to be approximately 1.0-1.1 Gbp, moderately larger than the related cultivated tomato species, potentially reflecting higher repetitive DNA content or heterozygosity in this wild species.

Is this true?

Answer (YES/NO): NO